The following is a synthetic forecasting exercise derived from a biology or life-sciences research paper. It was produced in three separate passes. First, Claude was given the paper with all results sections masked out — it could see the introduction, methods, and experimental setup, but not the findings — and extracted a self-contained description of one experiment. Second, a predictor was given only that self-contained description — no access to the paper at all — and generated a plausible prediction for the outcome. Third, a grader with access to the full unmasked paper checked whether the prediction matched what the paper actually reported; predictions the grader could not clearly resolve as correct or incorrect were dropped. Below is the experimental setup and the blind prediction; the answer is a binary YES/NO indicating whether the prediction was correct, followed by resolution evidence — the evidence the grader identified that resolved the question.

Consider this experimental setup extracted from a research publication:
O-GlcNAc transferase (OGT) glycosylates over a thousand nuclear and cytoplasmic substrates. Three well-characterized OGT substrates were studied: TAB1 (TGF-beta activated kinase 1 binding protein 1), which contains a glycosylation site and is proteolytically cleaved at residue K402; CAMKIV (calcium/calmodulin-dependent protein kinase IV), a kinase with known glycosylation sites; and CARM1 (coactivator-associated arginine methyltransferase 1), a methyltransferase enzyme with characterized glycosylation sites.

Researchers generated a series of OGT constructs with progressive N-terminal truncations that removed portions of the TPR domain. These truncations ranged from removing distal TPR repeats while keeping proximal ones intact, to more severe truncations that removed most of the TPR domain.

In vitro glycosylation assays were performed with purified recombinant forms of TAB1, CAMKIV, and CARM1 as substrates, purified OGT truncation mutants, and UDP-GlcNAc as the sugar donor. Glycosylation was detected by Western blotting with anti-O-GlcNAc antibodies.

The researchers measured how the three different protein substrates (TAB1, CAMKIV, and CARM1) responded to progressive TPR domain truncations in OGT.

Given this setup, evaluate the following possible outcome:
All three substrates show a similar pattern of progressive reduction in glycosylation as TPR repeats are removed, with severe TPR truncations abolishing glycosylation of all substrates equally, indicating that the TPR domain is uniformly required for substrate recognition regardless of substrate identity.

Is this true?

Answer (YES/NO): NO